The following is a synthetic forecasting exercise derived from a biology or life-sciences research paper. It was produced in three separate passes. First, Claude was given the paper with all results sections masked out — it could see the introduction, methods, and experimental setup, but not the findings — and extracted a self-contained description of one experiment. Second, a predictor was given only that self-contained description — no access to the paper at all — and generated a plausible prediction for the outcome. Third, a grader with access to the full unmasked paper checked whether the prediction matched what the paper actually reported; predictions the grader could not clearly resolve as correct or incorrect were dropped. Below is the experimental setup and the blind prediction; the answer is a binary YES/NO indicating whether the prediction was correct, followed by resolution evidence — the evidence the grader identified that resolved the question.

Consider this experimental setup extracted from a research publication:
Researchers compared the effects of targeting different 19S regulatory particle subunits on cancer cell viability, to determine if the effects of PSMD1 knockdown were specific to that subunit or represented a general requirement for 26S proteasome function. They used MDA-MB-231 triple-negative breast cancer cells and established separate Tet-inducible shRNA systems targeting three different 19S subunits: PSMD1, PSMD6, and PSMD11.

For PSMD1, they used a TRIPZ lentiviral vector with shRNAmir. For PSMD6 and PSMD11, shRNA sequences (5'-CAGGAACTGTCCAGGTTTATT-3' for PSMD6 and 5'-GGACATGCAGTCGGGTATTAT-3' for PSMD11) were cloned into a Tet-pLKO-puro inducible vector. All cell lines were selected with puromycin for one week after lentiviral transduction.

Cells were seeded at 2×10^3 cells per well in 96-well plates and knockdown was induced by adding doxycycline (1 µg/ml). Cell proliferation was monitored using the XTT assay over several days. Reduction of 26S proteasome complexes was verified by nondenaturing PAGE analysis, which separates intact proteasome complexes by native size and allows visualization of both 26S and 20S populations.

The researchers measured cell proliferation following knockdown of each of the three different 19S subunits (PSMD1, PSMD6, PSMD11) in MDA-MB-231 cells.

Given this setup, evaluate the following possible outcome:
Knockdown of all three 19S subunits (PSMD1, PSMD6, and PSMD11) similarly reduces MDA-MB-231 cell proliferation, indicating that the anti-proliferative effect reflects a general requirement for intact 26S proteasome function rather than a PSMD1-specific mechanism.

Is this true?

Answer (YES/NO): YES